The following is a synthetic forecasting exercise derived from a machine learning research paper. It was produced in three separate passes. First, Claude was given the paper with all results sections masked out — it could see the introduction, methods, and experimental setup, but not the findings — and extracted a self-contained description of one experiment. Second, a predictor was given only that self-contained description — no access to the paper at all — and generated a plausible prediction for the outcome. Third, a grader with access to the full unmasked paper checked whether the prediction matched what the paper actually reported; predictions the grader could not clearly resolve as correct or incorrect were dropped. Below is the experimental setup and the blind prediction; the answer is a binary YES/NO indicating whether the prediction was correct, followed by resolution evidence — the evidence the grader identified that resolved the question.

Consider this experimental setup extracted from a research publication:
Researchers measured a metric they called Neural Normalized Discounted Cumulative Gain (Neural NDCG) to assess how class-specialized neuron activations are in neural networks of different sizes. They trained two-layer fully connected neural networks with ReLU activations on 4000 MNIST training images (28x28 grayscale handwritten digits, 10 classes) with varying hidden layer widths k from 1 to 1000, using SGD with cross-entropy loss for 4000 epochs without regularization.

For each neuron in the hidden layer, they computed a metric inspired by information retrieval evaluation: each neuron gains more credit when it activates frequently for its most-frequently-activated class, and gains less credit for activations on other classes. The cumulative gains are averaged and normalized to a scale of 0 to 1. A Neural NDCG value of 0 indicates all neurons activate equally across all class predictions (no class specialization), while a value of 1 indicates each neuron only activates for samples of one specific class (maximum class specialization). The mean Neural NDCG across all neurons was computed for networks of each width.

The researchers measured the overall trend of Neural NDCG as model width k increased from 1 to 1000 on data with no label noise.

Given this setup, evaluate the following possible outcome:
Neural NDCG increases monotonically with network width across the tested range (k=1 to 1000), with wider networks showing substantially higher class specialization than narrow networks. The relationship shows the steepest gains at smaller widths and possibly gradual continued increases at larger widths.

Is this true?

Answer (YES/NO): NO